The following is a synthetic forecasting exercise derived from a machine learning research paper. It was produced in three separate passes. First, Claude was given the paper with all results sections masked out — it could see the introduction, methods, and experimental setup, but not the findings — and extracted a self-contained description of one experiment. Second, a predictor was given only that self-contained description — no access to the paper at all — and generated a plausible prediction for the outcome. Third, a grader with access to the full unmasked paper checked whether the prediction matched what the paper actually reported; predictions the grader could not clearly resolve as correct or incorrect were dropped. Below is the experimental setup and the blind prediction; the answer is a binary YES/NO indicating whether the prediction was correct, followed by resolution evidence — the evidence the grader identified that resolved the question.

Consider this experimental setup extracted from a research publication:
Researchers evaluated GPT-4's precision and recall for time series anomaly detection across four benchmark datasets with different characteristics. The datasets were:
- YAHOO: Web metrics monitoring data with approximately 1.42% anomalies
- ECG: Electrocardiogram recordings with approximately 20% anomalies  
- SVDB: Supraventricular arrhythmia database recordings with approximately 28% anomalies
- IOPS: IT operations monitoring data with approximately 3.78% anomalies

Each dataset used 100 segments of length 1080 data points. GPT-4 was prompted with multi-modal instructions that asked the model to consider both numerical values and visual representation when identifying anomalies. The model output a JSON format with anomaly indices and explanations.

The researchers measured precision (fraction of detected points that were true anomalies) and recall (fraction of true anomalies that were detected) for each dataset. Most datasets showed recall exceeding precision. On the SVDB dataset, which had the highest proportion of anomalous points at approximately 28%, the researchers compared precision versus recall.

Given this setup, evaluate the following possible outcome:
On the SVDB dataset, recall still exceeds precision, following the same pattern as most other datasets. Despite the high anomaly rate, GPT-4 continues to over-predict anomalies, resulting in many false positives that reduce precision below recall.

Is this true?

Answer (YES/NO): NO